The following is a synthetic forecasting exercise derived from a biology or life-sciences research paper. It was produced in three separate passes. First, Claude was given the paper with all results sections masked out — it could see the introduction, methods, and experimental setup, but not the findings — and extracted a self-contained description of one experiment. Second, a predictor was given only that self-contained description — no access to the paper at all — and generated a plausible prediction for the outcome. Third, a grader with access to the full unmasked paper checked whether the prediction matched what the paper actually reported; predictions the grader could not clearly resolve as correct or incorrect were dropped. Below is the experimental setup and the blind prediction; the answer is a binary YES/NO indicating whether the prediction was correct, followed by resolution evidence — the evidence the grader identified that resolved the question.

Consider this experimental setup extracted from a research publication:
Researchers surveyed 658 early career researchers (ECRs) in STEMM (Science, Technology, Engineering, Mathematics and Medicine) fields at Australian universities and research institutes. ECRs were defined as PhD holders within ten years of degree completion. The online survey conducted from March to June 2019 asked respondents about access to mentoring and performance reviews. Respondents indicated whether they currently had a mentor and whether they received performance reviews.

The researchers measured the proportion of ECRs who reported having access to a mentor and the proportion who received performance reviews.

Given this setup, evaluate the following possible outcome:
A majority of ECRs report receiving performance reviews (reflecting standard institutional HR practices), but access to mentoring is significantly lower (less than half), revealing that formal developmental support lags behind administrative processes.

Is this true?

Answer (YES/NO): NO